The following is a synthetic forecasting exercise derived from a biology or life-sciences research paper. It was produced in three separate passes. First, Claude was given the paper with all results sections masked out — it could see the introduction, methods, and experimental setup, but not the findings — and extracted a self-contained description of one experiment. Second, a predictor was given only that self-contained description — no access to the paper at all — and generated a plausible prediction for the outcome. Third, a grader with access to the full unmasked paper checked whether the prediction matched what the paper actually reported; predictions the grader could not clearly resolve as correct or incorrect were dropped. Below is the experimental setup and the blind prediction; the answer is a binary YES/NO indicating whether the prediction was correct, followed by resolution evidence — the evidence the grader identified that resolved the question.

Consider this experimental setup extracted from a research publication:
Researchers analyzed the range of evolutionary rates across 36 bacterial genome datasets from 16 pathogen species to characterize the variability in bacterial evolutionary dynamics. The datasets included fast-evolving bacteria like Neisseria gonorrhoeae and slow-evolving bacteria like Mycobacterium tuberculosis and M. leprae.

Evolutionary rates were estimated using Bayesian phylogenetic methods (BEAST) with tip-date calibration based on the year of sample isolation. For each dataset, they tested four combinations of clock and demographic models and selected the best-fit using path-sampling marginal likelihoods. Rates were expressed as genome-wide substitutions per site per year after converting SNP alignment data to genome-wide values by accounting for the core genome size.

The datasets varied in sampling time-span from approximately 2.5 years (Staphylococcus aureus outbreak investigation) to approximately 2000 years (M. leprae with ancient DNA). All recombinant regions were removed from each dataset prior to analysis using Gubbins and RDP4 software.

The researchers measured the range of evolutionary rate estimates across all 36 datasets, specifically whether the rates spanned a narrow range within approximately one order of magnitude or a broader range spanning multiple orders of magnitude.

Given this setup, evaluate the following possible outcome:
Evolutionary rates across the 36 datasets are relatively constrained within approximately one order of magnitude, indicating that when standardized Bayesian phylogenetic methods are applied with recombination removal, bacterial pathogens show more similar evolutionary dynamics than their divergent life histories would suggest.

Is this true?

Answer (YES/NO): NO